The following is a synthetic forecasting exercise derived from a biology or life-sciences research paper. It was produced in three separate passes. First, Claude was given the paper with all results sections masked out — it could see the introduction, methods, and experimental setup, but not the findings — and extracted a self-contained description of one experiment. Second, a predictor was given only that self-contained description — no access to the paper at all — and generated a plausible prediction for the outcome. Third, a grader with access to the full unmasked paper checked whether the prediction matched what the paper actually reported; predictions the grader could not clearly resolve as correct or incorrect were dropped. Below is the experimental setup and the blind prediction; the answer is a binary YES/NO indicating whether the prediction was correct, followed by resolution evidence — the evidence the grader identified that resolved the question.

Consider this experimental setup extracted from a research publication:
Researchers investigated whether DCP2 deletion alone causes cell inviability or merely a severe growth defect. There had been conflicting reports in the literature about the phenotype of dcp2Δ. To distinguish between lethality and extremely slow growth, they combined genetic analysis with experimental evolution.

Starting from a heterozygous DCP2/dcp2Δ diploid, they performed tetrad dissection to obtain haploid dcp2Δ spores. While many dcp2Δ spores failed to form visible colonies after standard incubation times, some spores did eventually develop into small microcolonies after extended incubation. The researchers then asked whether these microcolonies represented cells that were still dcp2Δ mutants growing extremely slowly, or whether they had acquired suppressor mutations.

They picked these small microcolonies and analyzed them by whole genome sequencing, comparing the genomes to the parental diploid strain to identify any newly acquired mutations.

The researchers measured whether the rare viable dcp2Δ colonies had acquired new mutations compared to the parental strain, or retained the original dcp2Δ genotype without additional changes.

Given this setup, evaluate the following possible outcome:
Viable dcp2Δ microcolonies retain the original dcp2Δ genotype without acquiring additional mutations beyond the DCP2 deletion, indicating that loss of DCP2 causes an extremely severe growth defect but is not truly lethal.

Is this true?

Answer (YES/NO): NO